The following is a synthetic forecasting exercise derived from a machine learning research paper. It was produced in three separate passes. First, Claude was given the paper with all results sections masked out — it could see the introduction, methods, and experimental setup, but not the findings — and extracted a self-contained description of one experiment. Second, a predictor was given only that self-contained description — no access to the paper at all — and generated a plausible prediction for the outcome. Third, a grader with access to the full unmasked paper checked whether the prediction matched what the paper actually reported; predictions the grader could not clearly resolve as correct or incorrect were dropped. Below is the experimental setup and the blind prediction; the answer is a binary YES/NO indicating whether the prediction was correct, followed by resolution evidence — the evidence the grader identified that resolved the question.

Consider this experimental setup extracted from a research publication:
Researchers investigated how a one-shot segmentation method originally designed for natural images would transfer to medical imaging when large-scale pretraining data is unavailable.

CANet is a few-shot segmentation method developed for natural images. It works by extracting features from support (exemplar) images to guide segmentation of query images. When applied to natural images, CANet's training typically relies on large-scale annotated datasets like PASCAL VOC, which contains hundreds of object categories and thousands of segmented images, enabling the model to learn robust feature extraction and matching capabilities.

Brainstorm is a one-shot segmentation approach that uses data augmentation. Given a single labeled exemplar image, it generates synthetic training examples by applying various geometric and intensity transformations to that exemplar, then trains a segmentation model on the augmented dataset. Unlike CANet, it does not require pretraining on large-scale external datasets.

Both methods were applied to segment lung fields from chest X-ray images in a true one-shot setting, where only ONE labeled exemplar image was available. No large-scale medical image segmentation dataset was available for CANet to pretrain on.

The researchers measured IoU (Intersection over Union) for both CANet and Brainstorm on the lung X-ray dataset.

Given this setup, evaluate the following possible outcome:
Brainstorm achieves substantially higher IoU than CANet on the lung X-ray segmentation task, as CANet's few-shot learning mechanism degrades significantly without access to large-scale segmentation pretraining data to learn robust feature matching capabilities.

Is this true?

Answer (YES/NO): NO